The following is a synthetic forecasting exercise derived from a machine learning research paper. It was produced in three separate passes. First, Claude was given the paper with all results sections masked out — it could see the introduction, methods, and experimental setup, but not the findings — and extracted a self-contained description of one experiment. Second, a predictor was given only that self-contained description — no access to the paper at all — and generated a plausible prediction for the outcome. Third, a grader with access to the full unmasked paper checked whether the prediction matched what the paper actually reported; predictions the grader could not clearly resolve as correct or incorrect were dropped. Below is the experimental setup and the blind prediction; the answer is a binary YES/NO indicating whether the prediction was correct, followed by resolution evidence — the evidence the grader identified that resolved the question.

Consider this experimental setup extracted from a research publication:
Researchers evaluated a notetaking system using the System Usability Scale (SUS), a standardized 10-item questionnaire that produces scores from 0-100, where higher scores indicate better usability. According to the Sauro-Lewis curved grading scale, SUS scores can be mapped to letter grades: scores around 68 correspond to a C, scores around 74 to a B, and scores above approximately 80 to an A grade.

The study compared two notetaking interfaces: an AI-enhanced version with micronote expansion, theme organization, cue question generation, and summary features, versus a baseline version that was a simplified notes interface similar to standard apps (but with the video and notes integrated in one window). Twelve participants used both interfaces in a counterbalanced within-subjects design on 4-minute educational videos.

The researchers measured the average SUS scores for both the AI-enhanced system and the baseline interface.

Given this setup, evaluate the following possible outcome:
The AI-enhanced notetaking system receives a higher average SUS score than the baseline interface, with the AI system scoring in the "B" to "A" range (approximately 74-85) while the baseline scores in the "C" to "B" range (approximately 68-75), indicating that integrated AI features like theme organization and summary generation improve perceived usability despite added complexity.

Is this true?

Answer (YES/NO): NO